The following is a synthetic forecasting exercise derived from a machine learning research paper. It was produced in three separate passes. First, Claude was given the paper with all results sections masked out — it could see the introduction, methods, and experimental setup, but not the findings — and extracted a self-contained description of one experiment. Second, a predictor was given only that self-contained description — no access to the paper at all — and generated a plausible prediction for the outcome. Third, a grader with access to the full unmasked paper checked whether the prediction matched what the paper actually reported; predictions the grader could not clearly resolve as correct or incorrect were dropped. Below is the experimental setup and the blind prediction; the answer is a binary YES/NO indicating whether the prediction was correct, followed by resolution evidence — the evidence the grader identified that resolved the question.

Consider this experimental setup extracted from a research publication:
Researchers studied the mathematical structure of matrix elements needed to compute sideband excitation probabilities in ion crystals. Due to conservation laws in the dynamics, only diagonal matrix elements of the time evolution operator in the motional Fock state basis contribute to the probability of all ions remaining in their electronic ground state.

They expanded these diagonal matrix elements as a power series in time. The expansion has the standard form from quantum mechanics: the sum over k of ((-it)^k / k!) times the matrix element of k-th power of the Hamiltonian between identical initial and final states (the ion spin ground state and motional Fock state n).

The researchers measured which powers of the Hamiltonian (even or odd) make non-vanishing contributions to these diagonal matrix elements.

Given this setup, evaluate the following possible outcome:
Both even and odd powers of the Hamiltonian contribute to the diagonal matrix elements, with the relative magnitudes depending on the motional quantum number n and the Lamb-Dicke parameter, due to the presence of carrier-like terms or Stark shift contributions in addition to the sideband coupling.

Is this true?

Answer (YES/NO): NO